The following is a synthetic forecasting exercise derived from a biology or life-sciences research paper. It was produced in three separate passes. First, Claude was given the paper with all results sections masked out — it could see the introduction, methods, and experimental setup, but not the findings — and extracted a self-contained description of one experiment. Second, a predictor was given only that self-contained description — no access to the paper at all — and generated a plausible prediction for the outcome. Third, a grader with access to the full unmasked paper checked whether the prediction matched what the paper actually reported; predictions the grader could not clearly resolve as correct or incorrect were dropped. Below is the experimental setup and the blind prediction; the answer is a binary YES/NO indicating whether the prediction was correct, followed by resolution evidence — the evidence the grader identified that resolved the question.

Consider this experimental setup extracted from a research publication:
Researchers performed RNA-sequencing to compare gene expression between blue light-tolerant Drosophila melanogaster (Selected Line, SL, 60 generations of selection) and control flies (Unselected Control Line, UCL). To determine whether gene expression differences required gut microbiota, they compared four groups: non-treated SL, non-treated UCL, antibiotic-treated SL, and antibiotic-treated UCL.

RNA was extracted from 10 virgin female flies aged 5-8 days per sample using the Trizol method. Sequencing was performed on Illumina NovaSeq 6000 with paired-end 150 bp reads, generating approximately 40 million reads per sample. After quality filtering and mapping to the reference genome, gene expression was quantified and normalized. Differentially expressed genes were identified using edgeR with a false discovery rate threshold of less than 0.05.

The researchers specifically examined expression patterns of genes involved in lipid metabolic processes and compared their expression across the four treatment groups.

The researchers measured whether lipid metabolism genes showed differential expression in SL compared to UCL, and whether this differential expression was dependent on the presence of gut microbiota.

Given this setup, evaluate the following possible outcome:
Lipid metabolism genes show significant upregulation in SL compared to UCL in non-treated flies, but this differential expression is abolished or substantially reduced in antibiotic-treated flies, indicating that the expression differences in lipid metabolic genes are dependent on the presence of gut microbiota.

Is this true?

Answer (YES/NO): NO